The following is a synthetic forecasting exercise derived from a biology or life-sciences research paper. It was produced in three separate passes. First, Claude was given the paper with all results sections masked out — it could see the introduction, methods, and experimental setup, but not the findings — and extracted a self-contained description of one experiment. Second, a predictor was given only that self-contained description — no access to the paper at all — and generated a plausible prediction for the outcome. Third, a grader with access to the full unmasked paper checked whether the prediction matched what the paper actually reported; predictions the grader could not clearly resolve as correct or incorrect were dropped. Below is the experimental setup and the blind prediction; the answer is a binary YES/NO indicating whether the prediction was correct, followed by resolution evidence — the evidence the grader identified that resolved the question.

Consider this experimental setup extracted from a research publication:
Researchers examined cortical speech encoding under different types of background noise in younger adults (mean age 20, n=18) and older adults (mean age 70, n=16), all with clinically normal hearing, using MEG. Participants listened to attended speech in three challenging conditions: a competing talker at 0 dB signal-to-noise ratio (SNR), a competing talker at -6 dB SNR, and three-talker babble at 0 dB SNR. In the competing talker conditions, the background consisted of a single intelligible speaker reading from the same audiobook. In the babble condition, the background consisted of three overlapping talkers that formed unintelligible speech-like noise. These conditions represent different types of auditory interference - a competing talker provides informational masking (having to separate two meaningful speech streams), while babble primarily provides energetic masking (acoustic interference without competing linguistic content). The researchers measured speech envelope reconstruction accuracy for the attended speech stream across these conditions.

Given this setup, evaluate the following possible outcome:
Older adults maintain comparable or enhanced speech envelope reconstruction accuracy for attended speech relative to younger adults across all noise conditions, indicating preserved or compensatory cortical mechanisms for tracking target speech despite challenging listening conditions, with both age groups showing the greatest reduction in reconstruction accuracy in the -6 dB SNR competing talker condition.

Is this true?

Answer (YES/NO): NO